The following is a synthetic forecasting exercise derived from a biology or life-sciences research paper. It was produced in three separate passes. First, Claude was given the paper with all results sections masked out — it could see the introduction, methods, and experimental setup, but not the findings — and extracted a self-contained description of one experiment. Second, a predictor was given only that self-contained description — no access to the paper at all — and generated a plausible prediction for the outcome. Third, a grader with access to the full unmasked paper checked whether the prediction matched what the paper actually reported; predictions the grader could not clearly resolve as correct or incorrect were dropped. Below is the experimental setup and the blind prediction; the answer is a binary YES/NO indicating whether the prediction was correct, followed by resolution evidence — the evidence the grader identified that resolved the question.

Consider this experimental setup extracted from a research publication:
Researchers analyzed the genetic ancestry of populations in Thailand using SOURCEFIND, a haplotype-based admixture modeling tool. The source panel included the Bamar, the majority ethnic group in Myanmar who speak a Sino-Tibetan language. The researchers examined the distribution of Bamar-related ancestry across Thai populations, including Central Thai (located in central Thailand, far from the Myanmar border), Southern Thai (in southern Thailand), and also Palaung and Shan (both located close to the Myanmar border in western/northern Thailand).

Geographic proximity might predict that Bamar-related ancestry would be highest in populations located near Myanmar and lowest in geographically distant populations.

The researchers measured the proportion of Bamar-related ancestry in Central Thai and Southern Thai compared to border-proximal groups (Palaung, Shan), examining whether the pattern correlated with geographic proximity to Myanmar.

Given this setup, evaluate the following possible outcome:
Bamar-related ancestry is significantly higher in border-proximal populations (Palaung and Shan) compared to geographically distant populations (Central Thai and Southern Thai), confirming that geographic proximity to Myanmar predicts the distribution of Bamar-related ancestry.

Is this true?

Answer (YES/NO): NO